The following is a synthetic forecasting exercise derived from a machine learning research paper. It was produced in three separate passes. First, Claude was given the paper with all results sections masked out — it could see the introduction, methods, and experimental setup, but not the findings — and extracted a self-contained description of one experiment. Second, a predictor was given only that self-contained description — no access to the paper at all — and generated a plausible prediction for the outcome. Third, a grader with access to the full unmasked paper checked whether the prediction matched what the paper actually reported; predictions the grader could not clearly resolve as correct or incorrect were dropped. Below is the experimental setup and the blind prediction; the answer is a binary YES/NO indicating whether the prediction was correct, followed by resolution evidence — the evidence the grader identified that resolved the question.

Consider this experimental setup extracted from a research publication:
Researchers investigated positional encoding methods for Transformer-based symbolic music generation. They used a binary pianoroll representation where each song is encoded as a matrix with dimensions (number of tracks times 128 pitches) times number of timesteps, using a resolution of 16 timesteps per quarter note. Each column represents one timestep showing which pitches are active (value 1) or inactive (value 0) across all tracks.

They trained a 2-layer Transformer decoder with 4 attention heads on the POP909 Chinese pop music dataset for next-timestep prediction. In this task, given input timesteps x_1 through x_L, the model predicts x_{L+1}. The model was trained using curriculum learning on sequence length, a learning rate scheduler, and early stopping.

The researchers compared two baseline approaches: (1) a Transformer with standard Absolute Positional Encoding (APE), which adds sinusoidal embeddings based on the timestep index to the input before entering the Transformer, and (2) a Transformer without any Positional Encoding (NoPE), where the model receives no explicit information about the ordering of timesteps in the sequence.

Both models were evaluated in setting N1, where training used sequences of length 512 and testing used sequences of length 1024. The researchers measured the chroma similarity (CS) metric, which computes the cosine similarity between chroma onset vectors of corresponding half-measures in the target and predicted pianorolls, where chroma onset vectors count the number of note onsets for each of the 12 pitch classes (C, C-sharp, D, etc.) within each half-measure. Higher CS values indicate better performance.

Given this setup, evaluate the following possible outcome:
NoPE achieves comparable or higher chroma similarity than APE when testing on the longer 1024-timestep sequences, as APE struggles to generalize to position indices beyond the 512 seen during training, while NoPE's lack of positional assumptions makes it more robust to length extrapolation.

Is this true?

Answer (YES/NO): YES